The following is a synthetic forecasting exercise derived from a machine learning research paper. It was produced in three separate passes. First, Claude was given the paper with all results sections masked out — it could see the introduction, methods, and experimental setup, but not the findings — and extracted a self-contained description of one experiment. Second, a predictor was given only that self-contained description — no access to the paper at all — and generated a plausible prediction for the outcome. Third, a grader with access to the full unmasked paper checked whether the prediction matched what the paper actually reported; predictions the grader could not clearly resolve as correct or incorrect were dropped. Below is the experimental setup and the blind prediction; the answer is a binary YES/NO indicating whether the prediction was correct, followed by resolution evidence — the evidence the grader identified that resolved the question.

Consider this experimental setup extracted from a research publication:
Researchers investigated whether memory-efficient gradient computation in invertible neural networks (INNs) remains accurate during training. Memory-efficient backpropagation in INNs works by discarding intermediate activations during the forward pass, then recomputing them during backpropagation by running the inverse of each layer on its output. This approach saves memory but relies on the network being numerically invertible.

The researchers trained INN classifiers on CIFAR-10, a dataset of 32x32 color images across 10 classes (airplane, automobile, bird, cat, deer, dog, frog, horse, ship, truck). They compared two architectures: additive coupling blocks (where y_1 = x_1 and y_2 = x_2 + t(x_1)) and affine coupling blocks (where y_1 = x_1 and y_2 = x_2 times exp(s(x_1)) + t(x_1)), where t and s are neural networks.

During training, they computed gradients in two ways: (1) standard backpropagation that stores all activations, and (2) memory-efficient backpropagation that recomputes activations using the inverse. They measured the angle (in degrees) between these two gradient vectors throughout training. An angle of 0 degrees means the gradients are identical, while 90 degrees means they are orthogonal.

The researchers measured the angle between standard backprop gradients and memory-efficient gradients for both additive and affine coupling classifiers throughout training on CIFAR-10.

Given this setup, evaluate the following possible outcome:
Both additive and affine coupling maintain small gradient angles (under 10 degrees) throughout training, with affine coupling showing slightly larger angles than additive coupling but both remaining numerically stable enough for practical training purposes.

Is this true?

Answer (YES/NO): NO